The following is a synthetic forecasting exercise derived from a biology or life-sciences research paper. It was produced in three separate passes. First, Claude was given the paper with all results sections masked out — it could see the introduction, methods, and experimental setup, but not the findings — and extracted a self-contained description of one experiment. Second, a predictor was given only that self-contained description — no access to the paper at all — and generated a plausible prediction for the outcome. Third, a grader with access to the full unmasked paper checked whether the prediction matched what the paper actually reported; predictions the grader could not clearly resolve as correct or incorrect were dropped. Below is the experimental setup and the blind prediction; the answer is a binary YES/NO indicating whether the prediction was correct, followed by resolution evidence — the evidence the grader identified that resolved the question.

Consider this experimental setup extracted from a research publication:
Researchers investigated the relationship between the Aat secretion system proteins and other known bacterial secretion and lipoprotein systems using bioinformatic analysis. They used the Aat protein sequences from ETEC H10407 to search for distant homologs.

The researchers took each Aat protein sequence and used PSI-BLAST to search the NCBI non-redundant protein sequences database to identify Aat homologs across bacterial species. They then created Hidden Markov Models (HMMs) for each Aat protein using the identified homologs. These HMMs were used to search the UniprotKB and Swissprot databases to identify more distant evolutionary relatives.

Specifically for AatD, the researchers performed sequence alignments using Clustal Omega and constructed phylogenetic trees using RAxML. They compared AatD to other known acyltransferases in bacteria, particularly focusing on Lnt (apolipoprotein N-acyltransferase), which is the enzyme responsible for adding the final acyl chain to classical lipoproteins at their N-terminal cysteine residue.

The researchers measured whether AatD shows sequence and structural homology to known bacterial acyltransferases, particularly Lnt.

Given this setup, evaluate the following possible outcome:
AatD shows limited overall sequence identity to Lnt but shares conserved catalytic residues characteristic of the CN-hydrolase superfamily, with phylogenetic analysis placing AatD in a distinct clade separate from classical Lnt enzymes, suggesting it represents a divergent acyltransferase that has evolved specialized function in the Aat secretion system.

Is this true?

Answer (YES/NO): NO